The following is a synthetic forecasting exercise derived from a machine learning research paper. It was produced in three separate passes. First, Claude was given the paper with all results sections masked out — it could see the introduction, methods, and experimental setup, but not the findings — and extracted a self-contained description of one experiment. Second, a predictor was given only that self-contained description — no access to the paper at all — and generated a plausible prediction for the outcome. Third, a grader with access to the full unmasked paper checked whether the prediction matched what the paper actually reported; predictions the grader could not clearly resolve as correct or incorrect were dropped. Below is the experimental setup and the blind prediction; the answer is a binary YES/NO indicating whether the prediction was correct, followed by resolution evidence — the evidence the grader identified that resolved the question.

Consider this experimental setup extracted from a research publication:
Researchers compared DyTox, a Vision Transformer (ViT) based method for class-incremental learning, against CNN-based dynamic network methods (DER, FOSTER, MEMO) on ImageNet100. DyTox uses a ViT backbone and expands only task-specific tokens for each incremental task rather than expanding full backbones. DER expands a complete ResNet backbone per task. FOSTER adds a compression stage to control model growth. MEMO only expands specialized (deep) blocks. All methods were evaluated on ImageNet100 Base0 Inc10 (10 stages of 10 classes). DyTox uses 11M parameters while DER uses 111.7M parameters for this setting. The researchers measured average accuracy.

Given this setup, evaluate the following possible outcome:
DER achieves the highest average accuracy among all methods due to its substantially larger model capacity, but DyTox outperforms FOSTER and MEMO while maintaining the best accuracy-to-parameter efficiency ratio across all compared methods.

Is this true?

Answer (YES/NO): YES